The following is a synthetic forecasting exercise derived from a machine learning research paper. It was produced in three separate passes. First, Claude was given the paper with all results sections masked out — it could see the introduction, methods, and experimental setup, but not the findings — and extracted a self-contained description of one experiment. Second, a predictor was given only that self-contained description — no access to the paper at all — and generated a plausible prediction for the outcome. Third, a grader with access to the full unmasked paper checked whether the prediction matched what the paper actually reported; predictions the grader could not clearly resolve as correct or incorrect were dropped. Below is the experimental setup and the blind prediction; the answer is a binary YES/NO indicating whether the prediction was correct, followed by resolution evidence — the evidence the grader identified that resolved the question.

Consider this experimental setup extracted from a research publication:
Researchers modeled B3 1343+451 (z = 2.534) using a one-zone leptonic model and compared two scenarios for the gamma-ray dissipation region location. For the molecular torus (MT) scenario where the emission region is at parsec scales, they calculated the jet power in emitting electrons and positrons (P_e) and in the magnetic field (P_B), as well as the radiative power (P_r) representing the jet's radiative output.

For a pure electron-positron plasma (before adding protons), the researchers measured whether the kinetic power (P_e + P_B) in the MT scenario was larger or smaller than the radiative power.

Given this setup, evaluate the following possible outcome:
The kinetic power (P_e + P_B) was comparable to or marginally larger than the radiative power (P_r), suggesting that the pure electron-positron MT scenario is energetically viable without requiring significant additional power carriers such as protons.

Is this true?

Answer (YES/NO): NO